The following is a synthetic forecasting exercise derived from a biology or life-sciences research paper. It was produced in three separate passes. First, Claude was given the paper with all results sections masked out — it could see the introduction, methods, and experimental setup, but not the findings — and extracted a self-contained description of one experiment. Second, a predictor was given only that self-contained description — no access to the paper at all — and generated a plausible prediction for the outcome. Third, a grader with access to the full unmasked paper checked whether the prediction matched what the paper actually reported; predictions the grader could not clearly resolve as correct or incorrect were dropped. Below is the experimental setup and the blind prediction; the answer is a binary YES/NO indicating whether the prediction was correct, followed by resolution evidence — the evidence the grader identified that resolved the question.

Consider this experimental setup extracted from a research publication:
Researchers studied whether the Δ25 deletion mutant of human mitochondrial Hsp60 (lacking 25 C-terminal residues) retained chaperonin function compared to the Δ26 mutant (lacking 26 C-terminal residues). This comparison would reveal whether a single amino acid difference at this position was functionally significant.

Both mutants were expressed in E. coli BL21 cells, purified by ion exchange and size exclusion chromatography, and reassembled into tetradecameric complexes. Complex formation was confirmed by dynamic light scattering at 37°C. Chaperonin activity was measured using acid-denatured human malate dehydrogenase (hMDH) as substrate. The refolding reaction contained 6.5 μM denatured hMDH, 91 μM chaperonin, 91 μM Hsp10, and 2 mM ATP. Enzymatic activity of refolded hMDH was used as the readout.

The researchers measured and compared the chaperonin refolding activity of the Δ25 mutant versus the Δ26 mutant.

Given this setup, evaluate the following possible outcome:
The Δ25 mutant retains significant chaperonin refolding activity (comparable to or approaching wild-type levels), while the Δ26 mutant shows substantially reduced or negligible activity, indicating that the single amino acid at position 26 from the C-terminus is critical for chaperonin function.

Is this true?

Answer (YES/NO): NO